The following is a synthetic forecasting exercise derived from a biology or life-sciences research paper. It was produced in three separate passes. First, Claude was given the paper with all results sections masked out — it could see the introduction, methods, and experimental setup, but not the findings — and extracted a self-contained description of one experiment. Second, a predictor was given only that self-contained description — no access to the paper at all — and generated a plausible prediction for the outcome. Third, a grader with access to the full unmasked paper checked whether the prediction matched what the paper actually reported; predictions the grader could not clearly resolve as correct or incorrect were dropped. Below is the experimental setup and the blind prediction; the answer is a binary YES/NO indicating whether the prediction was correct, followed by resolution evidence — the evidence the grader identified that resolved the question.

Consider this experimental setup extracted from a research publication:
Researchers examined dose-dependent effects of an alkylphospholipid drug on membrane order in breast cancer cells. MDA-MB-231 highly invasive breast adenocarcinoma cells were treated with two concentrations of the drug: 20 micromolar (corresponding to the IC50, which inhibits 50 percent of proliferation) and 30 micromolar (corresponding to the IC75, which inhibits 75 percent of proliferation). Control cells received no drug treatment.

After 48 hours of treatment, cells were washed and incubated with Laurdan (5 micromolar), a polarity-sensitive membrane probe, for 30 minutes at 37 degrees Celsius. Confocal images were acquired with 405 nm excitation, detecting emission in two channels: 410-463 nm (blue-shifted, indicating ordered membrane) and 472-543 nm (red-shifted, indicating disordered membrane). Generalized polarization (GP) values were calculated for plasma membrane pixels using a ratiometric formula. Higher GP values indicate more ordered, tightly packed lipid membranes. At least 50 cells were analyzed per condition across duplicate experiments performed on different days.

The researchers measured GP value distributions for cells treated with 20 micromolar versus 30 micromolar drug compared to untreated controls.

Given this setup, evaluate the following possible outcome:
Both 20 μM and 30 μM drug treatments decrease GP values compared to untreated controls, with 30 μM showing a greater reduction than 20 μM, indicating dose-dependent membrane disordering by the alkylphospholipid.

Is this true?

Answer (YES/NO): YES